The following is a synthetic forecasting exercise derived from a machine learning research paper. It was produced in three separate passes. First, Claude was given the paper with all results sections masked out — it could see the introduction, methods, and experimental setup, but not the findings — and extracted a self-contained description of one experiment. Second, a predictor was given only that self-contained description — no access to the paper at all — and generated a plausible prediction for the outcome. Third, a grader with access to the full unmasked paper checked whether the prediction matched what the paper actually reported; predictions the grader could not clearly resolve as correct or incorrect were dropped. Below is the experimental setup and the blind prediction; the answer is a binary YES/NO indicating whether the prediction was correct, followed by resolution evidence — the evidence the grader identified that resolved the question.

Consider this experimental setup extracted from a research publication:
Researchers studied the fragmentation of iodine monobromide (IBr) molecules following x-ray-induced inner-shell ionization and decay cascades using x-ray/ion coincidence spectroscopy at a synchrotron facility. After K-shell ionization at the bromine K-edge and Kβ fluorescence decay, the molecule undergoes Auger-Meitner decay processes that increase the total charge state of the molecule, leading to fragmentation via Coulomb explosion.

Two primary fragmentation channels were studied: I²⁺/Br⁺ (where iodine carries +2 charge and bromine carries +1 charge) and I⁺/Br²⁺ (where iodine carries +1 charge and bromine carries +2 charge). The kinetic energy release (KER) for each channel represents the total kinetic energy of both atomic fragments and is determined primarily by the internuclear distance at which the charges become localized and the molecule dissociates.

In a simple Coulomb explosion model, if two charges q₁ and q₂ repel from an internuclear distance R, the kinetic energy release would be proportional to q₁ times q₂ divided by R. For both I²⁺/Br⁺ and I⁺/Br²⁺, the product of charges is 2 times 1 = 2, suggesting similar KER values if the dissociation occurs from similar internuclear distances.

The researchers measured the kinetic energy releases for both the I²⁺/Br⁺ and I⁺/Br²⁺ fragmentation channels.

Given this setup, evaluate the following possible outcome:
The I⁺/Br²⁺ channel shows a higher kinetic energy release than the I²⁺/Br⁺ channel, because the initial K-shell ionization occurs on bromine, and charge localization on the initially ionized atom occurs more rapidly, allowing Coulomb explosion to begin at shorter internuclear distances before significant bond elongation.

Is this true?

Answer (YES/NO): NO